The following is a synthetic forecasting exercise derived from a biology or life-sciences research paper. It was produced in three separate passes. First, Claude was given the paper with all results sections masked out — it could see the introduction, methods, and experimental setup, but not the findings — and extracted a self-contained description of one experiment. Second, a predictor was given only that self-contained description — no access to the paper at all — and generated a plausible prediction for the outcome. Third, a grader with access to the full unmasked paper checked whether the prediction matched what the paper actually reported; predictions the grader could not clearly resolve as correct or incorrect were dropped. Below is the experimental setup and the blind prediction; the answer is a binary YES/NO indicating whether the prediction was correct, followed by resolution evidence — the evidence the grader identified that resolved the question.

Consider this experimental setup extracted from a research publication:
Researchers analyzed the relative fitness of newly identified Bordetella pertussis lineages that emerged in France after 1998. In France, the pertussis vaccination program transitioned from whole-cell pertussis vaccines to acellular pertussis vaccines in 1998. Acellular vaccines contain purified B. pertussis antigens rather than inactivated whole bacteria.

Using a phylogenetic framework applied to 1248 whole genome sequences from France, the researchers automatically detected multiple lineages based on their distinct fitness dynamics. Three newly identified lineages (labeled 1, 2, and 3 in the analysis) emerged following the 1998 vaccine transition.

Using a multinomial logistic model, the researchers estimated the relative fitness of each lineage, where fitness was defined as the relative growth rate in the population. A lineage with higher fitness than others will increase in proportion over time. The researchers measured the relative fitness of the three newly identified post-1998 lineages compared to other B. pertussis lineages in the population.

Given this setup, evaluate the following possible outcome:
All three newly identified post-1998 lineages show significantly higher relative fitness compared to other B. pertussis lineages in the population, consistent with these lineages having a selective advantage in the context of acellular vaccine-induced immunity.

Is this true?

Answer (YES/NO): YES